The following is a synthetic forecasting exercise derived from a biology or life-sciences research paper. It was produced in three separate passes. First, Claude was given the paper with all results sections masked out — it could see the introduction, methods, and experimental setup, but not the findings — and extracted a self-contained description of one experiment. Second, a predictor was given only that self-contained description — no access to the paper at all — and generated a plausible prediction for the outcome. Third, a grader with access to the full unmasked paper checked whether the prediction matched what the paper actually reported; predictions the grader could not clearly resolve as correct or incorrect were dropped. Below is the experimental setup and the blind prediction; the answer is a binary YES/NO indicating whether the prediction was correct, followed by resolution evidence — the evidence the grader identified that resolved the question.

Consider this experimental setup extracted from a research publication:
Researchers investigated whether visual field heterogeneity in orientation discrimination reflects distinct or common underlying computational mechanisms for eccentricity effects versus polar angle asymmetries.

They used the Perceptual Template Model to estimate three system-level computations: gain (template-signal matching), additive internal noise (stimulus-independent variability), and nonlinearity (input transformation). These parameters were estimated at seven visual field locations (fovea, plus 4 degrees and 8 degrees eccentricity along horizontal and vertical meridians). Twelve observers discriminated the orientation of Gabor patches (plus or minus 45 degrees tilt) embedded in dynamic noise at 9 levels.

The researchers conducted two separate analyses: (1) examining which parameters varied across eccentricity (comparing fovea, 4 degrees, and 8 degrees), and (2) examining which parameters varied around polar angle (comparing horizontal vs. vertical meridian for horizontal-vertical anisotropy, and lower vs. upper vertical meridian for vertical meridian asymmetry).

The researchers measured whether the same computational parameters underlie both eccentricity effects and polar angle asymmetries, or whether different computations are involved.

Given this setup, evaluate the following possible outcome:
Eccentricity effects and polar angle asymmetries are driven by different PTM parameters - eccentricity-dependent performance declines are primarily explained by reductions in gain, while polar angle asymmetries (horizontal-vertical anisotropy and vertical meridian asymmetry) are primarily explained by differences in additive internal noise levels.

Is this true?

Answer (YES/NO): NO